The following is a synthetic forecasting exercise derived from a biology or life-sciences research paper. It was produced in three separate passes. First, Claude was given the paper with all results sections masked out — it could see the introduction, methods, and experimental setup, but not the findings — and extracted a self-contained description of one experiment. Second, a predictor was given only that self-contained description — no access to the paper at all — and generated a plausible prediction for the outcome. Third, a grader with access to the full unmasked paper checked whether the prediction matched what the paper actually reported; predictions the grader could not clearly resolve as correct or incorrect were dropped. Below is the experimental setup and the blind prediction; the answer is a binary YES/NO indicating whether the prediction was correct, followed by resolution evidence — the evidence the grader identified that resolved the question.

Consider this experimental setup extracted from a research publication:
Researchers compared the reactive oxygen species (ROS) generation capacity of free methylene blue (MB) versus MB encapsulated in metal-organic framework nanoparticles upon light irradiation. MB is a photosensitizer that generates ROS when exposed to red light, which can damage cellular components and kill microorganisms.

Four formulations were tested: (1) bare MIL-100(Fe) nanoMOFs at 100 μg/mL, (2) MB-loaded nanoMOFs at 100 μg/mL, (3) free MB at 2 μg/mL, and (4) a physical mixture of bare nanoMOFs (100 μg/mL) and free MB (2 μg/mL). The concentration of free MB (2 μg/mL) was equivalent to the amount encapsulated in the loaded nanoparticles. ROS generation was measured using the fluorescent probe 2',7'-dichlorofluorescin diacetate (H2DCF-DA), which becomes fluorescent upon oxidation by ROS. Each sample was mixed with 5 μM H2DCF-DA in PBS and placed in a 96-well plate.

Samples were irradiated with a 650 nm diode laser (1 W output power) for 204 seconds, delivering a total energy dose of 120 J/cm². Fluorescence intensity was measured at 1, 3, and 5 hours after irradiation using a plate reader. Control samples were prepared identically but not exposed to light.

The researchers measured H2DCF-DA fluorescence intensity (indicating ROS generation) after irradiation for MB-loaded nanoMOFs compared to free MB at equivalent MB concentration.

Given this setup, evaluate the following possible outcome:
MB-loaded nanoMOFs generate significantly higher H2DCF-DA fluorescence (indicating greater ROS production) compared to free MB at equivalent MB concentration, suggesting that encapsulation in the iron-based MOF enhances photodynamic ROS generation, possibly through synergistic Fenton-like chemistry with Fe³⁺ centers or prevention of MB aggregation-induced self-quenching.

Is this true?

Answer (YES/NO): NO